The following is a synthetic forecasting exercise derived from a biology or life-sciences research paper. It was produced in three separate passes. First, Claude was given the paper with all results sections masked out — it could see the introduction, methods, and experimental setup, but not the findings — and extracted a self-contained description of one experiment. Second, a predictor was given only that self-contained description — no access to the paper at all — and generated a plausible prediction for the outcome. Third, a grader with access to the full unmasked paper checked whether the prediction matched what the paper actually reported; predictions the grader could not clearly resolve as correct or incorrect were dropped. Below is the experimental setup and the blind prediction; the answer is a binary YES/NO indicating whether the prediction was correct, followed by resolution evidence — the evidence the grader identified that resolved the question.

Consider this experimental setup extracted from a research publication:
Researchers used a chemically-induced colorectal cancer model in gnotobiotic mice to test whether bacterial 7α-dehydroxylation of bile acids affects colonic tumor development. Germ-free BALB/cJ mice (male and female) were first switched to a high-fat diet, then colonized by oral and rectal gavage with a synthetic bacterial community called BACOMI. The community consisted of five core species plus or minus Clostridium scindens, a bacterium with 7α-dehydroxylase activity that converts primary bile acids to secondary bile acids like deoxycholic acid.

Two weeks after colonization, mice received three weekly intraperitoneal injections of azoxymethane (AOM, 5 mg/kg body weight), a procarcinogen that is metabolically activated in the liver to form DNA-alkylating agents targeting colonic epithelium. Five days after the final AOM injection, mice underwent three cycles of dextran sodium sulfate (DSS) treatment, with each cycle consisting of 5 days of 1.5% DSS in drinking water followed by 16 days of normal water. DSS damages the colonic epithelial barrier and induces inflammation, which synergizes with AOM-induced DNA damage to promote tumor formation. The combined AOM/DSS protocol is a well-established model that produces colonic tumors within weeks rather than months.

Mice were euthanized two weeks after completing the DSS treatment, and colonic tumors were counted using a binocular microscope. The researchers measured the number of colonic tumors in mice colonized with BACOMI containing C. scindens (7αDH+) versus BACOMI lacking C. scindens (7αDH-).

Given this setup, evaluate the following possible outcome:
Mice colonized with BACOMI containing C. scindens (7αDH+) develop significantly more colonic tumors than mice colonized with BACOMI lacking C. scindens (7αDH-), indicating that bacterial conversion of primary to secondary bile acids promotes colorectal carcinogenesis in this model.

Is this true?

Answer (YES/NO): YES